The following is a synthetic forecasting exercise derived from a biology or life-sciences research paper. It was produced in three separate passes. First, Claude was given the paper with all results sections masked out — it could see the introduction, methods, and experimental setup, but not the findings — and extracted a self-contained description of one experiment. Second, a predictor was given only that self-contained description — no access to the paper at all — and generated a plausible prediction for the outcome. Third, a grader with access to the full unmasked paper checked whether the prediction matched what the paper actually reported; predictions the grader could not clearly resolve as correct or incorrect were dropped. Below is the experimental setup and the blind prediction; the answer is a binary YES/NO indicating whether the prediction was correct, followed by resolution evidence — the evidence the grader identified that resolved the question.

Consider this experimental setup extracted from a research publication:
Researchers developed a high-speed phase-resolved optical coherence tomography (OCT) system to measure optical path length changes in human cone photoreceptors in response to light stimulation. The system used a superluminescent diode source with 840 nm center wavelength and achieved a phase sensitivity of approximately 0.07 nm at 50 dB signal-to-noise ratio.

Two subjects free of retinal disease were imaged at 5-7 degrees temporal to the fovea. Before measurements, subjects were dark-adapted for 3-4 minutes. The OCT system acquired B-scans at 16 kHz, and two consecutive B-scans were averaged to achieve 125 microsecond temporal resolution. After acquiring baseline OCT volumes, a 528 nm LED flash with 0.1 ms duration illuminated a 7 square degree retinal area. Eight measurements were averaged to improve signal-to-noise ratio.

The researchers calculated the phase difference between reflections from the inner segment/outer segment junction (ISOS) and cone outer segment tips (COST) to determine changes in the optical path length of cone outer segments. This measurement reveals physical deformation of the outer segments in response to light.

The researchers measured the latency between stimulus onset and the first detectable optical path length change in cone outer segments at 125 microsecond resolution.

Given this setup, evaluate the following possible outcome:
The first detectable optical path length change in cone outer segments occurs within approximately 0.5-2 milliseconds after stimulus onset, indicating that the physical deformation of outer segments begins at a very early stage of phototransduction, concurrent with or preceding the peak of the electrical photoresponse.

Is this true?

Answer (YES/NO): NO